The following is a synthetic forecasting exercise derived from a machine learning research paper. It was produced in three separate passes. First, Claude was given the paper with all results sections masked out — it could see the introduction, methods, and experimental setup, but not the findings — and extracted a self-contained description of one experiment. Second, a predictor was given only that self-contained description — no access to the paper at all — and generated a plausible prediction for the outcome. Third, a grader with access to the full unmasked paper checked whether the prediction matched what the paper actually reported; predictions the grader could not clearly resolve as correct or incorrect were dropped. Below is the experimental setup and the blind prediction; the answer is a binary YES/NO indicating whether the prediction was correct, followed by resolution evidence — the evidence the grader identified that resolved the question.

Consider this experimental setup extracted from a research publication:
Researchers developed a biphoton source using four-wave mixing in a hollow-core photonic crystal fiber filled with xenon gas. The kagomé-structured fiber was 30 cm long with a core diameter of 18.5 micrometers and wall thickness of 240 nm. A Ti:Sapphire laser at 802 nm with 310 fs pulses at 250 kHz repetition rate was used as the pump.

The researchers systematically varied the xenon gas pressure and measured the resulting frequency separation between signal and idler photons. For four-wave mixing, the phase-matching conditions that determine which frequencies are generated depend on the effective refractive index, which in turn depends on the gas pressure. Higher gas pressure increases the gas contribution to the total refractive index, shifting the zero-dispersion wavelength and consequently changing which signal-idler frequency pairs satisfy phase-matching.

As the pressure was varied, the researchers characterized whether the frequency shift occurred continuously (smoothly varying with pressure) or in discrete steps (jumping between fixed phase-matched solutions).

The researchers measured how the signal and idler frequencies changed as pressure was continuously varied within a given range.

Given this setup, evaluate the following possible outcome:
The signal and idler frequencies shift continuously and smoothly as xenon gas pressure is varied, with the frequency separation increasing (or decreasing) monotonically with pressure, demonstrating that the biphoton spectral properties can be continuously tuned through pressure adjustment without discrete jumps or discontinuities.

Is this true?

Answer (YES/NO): YES